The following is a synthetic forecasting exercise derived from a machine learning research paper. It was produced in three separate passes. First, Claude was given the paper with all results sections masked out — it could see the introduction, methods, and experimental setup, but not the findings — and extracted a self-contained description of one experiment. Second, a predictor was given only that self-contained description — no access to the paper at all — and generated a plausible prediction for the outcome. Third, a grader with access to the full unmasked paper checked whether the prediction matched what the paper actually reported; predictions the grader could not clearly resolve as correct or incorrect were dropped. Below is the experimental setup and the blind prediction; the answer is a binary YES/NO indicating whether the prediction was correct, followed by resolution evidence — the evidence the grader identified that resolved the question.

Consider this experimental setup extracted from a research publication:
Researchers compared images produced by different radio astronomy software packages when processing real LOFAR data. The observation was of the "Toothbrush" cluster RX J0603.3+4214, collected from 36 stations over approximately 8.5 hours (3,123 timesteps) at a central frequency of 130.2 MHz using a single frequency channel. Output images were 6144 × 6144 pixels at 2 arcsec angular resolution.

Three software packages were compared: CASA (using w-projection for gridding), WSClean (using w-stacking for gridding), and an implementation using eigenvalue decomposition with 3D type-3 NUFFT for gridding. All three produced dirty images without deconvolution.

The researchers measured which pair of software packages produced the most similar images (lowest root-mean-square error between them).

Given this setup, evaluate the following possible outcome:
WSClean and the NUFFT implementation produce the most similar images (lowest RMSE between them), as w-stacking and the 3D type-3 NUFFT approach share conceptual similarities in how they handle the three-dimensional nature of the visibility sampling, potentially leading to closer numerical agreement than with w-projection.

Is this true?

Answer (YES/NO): NO